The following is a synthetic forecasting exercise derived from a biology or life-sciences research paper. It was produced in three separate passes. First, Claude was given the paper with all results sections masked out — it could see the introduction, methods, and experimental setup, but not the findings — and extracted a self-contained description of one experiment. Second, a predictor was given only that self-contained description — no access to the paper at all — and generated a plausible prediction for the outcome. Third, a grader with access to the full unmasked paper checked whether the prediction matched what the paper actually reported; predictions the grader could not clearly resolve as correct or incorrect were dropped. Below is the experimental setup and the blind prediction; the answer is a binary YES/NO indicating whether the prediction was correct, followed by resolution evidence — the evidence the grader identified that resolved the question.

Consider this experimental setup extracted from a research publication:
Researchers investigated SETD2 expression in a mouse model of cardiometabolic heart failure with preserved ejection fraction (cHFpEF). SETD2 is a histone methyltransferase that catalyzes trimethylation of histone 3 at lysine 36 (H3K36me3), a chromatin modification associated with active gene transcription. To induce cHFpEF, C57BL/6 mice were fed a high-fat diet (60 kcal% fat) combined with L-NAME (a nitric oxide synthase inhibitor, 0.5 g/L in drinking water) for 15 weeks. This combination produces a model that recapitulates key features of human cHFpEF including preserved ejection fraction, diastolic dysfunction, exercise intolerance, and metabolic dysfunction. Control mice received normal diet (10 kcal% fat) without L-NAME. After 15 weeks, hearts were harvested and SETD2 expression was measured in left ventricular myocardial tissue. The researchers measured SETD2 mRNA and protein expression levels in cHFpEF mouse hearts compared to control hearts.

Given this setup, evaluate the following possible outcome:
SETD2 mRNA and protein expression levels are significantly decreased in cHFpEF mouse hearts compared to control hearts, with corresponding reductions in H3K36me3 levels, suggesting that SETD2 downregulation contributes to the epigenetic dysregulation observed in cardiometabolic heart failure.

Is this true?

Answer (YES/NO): NO